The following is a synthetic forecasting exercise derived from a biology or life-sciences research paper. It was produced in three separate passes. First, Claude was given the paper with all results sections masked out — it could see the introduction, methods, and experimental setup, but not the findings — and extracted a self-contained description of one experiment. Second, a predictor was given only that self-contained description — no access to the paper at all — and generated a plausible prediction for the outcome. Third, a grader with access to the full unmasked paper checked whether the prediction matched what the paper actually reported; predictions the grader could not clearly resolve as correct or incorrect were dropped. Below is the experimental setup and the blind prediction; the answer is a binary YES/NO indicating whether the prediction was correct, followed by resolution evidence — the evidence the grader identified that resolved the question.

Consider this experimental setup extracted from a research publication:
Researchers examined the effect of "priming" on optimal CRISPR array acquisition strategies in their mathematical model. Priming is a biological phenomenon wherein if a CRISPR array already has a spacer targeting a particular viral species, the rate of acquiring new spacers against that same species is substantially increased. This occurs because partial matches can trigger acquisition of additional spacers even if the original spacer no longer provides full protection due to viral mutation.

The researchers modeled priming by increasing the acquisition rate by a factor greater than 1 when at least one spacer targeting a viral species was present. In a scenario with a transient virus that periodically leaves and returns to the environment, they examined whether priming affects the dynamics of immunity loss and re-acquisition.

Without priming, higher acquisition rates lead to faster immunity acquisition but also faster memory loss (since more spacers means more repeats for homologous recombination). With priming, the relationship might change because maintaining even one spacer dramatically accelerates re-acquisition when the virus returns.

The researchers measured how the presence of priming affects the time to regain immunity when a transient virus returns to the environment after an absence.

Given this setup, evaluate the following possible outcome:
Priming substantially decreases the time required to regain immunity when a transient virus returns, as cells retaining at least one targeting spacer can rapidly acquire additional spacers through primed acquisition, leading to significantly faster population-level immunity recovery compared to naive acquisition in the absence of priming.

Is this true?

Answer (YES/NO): NO